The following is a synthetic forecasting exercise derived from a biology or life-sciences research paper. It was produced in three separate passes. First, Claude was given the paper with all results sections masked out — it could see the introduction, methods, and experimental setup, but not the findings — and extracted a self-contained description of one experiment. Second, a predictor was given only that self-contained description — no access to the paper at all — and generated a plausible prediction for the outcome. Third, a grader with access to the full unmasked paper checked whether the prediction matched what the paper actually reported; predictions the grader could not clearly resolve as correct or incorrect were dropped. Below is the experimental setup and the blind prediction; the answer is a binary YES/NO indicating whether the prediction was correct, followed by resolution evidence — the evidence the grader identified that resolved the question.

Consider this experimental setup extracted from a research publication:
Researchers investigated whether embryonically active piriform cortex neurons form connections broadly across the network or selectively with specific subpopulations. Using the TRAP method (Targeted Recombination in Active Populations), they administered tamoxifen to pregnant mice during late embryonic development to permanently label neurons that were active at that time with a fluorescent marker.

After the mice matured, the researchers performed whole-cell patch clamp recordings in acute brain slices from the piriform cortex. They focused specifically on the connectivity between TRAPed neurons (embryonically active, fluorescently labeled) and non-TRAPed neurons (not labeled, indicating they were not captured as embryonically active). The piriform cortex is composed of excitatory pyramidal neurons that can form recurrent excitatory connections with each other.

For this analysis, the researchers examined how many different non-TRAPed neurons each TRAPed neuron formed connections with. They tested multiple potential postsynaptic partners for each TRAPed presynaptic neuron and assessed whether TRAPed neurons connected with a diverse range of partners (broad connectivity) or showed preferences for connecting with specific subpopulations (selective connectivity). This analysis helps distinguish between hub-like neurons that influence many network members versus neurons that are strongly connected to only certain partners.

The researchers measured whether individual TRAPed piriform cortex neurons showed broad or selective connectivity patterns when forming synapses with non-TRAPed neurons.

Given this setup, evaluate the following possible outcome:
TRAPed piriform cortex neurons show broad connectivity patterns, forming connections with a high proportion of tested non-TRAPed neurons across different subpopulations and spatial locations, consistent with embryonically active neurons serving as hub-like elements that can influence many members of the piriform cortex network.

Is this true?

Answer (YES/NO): YES